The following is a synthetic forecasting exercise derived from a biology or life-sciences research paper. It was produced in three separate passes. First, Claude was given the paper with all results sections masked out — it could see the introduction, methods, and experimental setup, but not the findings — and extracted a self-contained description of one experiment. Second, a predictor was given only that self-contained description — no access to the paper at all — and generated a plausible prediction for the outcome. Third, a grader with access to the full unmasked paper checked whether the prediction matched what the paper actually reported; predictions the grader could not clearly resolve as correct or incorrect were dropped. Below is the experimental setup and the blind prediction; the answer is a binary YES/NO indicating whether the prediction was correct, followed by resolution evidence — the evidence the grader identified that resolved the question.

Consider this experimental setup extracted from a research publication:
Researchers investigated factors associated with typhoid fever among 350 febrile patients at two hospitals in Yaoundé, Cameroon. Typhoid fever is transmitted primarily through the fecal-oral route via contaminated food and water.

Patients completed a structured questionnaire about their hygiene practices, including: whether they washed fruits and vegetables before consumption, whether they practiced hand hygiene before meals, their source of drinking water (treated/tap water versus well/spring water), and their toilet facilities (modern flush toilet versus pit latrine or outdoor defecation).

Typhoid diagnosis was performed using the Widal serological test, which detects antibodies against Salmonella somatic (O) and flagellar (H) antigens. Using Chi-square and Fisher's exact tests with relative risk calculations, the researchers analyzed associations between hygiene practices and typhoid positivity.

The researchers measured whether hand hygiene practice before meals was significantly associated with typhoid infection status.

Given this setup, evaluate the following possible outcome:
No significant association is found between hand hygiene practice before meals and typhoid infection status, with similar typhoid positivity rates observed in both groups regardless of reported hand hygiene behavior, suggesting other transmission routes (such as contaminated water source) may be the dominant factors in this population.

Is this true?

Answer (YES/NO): YES